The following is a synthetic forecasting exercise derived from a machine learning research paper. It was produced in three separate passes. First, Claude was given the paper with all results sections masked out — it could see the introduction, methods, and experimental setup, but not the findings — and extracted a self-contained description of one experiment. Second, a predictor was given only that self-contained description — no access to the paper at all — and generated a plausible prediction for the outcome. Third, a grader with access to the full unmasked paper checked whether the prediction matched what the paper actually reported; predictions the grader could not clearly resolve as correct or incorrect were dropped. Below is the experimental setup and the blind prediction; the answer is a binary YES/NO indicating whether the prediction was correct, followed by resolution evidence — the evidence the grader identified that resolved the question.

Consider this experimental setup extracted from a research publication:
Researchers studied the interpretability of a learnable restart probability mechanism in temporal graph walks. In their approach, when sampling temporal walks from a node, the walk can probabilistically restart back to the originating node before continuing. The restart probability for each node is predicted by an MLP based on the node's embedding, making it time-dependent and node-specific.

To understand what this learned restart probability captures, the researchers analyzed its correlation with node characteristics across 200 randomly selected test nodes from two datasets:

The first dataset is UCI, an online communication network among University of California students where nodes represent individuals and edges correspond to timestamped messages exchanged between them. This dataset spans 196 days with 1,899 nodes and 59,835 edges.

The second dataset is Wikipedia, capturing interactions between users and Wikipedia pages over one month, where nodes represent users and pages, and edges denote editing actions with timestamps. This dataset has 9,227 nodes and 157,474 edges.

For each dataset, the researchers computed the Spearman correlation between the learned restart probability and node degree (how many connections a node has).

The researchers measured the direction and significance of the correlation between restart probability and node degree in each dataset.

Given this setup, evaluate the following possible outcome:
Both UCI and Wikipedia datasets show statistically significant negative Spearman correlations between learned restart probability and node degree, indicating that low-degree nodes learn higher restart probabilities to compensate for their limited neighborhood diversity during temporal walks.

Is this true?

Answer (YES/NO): NO